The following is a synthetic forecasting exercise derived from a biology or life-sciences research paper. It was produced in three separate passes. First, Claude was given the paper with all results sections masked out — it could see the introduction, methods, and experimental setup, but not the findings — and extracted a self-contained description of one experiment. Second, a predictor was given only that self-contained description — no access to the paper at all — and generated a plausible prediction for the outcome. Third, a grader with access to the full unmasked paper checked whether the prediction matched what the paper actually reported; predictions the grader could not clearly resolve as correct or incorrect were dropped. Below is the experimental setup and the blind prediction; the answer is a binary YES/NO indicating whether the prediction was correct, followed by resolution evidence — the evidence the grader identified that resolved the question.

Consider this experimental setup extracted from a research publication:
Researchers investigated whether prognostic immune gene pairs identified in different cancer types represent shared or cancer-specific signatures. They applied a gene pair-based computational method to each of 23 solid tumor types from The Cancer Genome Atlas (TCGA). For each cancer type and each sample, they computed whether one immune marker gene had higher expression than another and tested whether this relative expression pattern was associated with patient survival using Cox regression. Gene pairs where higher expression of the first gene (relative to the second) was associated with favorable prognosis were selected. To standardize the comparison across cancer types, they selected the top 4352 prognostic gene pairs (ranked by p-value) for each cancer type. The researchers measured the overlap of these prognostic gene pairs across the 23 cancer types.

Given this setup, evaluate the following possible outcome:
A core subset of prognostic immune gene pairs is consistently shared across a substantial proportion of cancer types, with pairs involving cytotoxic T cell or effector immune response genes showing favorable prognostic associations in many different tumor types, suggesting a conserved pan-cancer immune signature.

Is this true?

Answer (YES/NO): YES